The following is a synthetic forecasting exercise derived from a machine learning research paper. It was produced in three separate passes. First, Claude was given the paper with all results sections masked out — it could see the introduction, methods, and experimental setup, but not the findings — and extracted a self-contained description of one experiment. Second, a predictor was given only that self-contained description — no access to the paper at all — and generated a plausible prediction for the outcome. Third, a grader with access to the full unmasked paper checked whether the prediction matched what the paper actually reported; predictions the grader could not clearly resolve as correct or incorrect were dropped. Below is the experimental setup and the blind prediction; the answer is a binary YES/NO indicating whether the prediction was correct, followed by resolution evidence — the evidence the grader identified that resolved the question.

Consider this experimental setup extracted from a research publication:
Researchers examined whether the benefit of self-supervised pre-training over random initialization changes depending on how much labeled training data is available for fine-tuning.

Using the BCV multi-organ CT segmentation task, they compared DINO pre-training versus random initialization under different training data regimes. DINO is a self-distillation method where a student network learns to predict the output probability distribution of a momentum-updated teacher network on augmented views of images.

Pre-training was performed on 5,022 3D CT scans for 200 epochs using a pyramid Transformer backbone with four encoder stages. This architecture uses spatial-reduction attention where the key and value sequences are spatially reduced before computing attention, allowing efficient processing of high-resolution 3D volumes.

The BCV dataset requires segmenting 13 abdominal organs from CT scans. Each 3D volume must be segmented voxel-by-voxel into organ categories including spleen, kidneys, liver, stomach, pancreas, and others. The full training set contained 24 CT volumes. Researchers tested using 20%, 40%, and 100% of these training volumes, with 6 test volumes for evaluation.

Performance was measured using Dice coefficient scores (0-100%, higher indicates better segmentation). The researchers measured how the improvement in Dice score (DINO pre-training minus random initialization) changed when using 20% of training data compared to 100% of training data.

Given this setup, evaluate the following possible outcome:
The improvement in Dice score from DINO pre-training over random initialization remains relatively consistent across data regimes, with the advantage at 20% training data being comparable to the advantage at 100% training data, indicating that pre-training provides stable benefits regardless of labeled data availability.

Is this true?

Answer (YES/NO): NO